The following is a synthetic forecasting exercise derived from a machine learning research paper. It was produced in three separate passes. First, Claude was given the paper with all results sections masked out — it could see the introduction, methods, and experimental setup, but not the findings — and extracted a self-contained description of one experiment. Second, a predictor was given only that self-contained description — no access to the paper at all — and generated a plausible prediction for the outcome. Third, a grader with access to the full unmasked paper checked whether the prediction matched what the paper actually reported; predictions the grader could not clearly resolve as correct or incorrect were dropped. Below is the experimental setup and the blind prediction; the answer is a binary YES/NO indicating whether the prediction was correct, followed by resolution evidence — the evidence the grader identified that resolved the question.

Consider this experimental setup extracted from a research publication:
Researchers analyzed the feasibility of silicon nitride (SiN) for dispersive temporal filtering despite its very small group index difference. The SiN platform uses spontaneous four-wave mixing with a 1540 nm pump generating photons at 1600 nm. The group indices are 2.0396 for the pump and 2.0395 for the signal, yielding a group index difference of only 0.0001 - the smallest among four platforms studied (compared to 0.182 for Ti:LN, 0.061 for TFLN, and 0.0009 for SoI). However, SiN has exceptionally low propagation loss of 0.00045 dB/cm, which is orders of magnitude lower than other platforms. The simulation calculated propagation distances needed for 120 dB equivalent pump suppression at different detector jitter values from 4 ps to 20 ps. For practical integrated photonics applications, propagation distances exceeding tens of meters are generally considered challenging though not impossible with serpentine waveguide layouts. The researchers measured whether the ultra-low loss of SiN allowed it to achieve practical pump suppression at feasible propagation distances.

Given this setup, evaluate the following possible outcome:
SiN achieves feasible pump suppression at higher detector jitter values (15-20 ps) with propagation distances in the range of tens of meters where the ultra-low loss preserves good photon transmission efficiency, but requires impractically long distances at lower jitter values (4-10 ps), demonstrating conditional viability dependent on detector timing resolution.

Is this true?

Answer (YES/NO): NO